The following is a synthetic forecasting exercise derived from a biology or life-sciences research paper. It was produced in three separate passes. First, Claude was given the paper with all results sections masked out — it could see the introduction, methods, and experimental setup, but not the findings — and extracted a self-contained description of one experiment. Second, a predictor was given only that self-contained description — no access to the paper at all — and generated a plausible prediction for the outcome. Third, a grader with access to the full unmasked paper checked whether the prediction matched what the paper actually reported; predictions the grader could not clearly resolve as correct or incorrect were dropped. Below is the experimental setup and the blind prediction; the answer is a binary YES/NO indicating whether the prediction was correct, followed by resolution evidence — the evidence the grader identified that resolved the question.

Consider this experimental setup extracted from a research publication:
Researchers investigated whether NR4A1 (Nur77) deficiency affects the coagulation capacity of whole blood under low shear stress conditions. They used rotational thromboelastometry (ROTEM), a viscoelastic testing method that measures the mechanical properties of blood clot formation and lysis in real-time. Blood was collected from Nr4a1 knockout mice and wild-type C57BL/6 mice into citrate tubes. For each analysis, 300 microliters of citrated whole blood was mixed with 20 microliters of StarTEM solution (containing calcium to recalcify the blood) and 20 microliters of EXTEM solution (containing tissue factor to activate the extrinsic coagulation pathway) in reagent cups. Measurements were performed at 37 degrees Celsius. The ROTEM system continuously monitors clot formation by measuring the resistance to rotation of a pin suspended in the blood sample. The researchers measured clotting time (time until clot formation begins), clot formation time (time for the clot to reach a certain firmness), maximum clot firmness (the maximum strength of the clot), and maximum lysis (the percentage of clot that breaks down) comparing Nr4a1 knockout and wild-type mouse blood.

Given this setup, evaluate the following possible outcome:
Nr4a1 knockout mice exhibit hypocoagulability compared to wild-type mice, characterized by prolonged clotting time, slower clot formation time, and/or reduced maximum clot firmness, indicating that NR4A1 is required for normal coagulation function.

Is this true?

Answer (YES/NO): NO